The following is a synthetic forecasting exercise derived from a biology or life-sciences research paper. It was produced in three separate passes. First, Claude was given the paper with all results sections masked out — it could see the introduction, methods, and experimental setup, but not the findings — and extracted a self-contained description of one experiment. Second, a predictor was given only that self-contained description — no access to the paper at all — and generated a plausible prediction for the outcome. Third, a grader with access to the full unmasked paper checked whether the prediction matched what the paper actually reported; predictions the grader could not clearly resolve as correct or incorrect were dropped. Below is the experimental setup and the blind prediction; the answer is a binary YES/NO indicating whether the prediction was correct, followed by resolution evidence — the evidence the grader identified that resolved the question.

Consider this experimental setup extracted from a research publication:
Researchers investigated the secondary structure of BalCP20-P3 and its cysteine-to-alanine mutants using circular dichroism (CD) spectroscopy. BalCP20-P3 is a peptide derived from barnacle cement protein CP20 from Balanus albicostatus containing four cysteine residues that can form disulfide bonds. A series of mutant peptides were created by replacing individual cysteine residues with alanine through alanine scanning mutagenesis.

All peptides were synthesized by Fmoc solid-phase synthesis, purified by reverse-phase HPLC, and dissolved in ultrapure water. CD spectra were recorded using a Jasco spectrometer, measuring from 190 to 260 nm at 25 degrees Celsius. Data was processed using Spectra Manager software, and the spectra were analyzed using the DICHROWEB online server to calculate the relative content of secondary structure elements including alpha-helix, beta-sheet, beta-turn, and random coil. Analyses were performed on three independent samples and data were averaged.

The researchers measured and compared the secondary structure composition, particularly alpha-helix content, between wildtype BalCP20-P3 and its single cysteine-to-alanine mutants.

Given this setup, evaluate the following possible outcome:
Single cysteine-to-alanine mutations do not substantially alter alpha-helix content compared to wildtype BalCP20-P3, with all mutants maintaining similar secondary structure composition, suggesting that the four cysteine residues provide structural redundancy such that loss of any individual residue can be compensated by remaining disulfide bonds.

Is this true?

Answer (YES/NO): NO